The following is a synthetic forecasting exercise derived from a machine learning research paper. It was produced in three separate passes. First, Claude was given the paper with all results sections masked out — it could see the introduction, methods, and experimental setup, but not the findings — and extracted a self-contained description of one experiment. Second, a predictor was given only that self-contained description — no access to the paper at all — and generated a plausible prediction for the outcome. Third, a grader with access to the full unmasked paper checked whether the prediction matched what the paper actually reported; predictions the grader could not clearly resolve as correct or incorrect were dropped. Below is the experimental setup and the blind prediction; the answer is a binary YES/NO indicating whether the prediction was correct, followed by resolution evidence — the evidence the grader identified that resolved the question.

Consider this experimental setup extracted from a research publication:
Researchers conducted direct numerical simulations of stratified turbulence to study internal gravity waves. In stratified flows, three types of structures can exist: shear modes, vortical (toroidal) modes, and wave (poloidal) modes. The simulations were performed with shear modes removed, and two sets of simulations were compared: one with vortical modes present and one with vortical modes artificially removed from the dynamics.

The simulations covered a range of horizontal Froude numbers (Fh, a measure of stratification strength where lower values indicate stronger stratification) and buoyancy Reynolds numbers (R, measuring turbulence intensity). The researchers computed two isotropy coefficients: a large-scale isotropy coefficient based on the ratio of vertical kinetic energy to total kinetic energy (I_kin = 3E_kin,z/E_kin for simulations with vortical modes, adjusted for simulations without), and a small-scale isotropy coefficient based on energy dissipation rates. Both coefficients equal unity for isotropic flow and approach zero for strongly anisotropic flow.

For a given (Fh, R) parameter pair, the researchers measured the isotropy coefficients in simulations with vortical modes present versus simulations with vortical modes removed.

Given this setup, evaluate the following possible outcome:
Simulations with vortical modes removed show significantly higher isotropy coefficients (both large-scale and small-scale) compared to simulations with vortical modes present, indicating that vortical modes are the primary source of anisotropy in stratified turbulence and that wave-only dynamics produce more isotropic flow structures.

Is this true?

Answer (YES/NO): NO